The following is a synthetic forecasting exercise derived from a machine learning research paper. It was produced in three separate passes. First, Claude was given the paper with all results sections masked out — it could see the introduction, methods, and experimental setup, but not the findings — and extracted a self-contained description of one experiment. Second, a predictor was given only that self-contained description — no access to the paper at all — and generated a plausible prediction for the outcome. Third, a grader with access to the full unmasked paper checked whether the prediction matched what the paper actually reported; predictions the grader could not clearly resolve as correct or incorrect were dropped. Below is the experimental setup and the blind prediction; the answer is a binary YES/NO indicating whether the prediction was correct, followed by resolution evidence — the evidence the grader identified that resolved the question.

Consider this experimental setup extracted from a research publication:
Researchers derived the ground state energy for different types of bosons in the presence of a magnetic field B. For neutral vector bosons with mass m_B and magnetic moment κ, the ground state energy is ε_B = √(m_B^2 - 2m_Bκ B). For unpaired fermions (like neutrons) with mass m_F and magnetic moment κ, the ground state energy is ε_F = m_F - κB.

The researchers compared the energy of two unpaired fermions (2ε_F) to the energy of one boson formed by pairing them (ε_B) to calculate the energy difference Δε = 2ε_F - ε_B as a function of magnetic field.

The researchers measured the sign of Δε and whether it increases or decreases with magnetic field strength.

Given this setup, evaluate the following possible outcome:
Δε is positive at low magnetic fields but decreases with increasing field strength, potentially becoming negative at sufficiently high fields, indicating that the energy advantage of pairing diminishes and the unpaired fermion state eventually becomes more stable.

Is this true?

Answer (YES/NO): NO